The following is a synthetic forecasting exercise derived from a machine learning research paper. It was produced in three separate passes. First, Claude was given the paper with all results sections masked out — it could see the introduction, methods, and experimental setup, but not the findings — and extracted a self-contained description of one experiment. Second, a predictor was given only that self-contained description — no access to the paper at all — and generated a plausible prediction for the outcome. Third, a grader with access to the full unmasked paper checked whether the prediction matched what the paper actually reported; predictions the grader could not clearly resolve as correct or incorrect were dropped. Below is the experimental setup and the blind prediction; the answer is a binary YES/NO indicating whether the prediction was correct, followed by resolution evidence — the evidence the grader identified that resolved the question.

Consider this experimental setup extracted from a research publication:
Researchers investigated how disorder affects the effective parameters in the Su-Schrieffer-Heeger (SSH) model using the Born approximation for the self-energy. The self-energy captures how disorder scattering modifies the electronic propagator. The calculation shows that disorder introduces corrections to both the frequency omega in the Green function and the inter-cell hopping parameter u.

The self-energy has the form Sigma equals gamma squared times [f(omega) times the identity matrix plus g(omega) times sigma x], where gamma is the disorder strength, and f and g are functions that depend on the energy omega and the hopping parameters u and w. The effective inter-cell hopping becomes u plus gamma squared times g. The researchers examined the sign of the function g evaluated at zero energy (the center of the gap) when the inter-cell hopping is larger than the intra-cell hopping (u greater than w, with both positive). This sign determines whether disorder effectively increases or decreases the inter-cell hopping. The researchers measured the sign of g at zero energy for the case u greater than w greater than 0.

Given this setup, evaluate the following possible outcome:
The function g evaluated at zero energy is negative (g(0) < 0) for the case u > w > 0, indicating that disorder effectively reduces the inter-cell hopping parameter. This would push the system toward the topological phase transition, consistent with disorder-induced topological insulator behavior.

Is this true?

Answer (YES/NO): YES